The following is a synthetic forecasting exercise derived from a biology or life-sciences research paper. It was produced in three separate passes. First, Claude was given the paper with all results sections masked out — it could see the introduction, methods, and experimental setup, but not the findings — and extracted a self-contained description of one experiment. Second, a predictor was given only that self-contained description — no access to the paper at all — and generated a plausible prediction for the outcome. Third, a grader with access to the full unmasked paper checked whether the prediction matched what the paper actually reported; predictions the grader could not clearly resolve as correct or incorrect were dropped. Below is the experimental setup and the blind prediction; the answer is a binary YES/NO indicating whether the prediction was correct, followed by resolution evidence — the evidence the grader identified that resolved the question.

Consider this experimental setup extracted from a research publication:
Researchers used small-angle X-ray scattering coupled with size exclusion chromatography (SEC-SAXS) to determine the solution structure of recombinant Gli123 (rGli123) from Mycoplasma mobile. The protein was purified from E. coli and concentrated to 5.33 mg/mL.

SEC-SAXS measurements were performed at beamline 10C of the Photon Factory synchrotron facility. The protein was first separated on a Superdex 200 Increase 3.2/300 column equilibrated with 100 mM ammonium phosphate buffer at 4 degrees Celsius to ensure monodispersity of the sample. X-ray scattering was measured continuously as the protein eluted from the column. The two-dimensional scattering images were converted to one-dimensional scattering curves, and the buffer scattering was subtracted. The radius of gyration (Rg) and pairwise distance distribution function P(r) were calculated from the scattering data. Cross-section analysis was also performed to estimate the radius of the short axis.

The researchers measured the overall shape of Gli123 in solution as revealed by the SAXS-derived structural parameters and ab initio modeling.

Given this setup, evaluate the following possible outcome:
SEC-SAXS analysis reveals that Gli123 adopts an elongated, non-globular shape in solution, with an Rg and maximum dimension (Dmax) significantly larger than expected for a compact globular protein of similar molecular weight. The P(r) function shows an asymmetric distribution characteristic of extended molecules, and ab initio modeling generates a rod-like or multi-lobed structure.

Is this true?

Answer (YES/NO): YES